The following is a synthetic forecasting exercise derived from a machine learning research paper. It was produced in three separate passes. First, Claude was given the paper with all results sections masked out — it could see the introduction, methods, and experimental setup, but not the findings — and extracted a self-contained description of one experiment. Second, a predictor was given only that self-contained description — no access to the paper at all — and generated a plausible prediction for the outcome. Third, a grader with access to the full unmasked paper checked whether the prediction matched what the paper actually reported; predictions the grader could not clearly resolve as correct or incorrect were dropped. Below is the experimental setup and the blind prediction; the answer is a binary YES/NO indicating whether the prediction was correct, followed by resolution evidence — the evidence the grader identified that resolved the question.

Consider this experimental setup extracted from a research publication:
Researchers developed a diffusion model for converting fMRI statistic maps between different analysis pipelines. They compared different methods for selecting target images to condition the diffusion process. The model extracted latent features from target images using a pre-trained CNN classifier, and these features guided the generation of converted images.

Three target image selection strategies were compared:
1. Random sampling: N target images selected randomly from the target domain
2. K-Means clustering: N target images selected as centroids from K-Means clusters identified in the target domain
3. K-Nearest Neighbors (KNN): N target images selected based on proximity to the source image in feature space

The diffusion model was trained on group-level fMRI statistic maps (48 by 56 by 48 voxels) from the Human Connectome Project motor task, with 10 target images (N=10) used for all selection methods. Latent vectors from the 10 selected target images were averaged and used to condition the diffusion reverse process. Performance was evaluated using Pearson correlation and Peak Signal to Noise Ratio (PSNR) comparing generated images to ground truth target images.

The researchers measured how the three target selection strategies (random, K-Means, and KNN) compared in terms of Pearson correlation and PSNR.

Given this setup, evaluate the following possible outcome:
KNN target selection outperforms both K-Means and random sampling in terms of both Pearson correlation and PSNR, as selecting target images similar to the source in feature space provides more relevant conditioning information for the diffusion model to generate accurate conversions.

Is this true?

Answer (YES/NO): NO